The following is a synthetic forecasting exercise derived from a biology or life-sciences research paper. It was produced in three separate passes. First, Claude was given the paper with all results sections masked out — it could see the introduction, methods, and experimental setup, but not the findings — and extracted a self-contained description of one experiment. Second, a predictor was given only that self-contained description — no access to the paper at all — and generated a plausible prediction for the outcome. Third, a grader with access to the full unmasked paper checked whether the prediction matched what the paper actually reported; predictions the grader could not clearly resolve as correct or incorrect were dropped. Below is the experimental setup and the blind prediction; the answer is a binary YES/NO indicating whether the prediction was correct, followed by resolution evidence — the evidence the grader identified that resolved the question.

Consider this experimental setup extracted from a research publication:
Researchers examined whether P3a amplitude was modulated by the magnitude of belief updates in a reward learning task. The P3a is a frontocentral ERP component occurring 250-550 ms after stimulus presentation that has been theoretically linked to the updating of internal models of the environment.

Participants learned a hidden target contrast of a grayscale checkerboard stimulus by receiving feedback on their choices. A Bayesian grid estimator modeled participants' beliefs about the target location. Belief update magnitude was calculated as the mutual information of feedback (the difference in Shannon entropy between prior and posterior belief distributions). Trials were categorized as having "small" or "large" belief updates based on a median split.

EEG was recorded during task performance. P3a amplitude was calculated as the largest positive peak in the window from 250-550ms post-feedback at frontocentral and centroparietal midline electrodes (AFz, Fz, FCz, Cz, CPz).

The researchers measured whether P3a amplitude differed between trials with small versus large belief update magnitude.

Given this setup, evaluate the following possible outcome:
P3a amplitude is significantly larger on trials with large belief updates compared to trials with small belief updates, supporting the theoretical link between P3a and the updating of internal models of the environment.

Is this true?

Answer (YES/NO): NO